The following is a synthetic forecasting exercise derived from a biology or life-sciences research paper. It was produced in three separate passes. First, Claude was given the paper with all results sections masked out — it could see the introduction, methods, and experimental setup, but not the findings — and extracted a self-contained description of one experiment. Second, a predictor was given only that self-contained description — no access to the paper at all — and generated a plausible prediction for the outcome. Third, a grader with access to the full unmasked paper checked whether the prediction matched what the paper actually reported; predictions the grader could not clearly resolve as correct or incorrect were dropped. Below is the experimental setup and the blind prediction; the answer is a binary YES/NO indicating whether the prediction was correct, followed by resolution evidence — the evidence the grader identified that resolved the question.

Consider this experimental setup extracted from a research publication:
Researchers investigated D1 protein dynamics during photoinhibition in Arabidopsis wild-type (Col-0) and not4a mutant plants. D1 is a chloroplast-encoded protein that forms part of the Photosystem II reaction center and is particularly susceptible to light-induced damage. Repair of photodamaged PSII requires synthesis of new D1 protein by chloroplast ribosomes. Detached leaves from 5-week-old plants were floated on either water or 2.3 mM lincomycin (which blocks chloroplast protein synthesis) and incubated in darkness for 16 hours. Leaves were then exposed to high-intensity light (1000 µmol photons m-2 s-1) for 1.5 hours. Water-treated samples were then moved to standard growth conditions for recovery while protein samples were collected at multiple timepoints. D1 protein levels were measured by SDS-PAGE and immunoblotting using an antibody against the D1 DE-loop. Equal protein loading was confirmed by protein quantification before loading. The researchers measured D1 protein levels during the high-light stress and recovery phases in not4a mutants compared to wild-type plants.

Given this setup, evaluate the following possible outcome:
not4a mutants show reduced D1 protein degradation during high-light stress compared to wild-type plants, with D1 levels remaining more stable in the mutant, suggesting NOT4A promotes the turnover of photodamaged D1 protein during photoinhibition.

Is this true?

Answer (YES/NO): NO